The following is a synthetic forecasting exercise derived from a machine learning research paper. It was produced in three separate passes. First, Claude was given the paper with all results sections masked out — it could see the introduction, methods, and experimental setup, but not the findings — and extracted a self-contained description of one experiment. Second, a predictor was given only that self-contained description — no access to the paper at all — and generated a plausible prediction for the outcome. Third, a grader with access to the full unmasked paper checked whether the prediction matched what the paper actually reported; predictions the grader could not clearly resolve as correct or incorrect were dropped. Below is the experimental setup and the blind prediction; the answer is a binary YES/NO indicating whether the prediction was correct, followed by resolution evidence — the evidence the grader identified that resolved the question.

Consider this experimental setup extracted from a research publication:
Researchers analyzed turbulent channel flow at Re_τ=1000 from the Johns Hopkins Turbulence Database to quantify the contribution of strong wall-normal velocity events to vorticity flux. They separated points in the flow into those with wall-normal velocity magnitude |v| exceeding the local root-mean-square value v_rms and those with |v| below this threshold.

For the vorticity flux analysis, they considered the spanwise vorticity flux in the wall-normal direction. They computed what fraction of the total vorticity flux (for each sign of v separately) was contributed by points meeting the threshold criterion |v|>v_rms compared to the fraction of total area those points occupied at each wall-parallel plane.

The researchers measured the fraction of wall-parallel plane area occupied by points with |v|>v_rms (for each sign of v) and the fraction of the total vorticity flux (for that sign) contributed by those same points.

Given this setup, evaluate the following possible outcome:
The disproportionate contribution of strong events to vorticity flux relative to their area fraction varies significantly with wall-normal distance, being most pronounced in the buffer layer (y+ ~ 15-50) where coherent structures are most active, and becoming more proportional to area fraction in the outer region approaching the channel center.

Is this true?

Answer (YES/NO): NO